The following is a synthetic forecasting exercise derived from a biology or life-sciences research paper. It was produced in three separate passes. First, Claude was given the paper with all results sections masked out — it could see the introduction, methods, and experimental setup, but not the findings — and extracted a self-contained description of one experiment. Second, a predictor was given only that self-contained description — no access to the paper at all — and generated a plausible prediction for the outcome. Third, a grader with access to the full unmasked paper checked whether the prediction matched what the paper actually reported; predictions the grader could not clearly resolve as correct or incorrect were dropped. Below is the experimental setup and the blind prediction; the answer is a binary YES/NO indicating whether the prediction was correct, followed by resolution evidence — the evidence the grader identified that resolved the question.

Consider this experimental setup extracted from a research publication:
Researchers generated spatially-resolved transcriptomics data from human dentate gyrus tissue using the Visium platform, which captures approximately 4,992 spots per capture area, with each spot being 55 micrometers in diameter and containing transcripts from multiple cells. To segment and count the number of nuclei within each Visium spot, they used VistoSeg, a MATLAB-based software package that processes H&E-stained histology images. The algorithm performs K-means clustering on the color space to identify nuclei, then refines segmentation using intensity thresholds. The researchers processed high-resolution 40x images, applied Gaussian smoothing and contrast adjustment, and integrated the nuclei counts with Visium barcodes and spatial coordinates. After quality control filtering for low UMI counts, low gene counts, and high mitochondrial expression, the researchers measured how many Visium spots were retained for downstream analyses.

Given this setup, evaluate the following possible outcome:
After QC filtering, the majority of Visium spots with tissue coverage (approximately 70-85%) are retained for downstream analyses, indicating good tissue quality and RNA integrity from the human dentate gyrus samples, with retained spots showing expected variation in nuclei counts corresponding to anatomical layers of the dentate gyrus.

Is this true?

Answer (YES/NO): NO